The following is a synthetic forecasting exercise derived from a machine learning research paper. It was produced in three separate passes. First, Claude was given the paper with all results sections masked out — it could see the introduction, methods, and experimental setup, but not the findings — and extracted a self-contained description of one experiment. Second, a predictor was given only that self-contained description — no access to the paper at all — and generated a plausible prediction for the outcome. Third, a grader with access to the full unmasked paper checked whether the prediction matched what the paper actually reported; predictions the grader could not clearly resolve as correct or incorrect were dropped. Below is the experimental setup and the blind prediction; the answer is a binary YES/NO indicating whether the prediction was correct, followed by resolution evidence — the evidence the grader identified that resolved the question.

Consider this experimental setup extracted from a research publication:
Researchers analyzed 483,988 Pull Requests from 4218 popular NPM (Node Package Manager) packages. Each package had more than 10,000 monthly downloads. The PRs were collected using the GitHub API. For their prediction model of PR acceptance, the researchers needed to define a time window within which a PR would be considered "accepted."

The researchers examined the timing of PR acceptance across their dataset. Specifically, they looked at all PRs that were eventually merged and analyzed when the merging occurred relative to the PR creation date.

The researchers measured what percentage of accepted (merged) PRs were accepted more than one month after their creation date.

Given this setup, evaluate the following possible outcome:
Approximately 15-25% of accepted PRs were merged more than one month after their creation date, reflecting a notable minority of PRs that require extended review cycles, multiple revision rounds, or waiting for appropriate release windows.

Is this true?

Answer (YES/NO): NO